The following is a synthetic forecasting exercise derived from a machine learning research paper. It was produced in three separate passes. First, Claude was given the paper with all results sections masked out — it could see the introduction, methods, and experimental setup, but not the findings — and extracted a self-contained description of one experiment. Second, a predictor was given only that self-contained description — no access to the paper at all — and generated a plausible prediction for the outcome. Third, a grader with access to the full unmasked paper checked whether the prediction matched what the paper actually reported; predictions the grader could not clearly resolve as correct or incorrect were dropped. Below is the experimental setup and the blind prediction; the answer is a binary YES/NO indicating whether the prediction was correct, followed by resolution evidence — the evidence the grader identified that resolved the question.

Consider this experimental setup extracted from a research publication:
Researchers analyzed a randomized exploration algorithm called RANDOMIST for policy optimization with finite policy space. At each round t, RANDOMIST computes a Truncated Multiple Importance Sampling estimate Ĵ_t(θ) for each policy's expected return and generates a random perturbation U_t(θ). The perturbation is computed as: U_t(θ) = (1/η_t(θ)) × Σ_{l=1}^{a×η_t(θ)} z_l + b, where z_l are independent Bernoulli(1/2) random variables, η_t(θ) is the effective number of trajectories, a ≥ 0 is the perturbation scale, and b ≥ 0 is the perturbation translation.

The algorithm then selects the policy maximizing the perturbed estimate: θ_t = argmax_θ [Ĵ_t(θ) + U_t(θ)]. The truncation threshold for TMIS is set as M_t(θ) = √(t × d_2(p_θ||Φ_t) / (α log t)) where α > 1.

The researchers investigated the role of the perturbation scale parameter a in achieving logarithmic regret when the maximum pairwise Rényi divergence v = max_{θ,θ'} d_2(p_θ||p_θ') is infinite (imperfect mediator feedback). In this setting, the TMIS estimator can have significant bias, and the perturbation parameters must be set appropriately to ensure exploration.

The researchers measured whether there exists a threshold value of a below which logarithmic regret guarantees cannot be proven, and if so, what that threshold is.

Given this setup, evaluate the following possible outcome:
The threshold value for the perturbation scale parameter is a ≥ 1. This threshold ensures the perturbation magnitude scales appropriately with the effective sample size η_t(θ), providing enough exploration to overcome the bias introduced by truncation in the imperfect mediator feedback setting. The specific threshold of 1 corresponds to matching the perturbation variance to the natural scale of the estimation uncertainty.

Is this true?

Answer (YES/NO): NO